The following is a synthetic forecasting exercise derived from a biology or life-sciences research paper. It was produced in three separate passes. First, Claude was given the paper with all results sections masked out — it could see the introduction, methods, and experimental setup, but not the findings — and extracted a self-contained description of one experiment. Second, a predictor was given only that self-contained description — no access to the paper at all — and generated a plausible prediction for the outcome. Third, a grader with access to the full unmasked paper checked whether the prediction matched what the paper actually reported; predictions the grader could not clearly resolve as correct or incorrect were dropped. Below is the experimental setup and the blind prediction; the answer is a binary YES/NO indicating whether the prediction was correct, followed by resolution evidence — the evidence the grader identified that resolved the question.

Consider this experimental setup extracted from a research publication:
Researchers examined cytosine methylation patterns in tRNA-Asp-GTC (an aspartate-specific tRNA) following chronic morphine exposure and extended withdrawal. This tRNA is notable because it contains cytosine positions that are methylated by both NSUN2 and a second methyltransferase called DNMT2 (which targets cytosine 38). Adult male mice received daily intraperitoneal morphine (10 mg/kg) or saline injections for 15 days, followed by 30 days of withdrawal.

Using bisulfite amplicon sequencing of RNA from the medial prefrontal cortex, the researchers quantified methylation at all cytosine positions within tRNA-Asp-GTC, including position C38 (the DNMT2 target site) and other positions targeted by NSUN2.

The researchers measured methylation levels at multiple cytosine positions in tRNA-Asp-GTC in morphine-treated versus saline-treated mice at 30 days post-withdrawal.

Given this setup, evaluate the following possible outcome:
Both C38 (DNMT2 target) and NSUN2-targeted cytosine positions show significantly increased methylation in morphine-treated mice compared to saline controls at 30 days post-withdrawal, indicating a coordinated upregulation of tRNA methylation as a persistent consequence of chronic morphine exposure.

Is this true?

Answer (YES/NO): NO